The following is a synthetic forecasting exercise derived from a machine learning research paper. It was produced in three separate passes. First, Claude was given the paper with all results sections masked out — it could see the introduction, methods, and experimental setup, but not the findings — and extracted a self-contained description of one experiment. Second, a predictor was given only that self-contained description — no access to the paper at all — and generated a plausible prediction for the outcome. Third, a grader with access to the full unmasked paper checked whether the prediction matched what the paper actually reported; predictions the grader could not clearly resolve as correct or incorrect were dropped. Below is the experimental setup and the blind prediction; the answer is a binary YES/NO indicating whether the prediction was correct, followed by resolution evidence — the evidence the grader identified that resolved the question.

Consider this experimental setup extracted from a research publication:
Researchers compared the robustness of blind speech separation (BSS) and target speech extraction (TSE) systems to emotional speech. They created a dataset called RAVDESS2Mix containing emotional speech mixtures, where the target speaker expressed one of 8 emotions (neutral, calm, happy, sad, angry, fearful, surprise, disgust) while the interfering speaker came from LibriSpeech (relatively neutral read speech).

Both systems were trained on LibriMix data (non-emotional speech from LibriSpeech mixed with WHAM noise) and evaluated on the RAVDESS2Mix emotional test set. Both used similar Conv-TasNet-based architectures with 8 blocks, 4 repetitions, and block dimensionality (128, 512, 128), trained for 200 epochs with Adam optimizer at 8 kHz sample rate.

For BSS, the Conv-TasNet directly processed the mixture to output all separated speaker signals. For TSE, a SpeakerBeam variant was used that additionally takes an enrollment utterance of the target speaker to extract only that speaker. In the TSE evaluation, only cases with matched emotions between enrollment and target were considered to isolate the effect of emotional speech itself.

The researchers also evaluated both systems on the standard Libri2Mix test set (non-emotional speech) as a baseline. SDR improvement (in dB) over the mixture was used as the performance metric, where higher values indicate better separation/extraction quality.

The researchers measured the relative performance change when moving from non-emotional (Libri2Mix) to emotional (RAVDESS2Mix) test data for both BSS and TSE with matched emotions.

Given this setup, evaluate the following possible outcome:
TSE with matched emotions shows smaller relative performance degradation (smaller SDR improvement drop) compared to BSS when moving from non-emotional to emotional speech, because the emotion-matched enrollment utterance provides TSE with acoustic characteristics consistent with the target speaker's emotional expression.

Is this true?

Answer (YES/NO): NO